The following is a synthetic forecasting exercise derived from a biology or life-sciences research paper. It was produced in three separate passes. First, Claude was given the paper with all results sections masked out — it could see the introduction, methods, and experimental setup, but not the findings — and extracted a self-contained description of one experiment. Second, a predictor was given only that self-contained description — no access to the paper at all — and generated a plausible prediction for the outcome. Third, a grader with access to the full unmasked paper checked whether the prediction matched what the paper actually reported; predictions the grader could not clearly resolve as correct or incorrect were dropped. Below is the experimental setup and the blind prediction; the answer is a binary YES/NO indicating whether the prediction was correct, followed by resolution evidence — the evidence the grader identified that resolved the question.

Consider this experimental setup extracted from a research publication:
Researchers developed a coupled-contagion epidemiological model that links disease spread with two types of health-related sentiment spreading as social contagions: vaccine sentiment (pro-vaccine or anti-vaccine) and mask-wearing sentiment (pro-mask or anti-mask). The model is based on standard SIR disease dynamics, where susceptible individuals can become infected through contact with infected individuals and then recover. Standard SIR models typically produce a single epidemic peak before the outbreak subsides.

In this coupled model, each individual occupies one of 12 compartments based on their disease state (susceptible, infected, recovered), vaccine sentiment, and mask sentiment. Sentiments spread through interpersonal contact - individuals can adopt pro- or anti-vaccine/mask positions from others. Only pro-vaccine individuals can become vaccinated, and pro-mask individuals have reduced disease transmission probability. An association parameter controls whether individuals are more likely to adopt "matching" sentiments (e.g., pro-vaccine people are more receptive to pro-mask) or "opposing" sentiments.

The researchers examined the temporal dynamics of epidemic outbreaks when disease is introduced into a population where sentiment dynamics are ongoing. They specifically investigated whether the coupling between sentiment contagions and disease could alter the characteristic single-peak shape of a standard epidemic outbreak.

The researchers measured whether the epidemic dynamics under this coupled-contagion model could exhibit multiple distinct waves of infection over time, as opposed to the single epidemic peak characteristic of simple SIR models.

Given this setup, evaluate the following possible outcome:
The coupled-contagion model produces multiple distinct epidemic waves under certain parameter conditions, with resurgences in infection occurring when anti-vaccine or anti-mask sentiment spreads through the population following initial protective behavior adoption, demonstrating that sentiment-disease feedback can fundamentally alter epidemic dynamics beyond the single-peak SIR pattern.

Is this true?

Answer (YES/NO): YES